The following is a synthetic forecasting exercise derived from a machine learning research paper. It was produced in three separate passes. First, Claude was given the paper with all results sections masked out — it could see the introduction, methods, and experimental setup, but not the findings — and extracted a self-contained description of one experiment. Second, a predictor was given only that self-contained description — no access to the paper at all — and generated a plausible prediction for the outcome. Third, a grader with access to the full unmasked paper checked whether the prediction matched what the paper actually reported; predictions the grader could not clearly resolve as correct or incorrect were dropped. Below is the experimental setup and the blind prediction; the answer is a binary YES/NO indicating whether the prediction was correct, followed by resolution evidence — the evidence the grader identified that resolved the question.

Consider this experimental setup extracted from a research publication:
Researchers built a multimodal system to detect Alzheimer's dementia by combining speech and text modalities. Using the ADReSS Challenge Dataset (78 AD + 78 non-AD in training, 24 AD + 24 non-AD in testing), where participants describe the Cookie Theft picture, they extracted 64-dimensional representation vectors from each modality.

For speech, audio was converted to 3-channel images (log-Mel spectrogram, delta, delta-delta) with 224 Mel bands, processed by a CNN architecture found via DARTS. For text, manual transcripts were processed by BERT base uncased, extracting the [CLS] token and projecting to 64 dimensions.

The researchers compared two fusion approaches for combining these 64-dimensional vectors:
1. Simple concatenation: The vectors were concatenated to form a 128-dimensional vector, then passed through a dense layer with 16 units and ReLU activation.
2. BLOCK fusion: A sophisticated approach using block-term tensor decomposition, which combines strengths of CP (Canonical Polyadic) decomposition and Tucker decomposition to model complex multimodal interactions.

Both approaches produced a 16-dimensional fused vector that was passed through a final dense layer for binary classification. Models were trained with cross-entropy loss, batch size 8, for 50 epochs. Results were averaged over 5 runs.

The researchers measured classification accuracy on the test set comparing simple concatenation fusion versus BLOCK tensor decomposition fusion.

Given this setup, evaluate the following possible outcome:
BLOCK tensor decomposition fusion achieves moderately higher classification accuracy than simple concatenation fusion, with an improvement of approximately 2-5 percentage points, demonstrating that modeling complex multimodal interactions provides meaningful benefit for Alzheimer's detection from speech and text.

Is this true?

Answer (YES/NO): YES